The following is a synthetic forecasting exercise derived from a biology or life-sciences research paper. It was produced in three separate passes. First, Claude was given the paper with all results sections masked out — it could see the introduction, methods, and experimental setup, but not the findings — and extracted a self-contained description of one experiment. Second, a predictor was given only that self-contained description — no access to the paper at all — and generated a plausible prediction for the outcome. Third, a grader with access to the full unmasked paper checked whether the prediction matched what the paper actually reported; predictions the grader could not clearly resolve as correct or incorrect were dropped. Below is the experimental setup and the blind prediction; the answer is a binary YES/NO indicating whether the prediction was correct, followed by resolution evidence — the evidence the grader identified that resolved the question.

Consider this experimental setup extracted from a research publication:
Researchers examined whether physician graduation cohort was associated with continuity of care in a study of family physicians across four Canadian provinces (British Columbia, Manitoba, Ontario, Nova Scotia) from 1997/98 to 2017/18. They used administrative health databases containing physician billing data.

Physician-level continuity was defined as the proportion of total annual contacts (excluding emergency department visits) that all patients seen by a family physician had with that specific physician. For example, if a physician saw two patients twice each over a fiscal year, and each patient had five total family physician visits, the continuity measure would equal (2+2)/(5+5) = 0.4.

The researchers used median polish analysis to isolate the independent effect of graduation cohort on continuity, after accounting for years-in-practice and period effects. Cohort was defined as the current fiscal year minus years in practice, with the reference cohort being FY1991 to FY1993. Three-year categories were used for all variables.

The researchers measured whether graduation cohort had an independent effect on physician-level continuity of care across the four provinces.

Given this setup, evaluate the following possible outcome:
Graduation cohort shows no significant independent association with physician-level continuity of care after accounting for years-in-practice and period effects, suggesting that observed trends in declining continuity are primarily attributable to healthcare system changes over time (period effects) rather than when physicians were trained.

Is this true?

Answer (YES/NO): NO